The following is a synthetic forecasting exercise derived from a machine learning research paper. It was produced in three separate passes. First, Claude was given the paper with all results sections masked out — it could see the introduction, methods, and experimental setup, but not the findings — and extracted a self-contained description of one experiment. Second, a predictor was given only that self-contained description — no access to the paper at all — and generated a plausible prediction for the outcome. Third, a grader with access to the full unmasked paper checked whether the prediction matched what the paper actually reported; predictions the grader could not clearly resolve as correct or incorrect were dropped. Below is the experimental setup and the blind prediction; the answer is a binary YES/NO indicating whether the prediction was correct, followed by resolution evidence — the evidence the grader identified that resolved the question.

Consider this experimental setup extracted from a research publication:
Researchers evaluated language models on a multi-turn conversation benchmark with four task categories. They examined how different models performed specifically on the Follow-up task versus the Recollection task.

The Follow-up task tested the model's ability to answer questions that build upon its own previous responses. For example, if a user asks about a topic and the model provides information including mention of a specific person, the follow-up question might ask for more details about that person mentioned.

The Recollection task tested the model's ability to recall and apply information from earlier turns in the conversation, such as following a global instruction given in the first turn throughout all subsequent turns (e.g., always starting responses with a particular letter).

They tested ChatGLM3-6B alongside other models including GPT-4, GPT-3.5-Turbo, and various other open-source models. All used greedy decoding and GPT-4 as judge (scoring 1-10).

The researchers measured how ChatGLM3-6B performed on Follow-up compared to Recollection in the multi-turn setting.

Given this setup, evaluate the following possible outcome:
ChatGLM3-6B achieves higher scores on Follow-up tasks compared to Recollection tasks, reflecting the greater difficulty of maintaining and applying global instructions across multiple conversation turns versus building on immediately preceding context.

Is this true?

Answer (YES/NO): YES